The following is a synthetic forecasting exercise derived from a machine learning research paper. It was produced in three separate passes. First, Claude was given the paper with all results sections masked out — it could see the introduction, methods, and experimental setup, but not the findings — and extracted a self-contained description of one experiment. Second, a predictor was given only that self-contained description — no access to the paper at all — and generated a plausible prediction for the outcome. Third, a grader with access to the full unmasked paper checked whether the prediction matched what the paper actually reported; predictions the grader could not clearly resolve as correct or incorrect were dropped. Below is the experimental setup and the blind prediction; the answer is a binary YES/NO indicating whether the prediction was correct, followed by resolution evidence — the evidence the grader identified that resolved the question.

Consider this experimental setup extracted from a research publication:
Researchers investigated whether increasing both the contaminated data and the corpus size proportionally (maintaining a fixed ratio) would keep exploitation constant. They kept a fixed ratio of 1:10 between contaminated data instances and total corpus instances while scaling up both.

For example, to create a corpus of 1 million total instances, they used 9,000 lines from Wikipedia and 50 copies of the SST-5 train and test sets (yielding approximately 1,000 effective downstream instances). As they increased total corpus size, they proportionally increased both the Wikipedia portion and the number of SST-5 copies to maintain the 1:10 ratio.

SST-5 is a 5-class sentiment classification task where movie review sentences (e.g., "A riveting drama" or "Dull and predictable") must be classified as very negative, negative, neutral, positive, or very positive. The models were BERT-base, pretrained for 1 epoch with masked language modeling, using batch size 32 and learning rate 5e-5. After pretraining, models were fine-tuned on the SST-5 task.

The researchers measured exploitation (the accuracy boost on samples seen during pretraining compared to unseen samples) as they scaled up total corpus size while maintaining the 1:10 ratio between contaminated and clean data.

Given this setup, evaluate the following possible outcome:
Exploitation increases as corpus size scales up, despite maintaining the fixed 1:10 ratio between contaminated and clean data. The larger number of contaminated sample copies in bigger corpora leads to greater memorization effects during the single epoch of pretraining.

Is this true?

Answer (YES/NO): YES